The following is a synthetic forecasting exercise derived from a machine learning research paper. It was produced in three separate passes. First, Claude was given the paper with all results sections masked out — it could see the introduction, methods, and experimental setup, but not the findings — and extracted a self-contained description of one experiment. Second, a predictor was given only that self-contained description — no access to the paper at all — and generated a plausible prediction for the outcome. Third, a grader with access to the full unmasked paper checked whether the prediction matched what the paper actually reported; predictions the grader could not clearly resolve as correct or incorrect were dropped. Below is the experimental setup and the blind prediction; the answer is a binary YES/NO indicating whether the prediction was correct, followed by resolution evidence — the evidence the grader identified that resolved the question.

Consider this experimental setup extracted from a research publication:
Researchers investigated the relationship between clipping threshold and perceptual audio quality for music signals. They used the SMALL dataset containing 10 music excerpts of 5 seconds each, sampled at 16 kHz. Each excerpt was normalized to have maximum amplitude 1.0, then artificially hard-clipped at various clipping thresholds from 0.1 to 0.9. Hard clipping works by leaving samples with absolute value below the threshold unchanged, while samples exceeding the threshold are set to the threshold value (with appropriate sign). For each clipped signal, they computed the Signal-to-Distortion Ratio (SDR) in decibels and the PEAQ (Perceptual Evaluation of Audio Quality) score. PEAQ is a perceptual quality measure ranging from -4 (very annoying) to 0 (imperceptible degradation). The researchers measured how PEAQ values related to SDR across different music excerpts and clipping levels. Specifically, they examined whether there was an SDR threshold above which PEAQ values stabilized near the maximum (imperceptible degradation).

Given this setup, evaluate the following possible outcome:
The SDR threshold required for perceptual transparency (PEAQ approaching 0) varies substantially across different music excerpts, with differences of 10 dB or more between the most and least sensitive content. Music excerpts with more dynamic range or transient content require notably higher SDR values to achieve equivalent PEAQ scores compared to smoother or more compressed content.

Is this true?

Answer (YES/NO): NO